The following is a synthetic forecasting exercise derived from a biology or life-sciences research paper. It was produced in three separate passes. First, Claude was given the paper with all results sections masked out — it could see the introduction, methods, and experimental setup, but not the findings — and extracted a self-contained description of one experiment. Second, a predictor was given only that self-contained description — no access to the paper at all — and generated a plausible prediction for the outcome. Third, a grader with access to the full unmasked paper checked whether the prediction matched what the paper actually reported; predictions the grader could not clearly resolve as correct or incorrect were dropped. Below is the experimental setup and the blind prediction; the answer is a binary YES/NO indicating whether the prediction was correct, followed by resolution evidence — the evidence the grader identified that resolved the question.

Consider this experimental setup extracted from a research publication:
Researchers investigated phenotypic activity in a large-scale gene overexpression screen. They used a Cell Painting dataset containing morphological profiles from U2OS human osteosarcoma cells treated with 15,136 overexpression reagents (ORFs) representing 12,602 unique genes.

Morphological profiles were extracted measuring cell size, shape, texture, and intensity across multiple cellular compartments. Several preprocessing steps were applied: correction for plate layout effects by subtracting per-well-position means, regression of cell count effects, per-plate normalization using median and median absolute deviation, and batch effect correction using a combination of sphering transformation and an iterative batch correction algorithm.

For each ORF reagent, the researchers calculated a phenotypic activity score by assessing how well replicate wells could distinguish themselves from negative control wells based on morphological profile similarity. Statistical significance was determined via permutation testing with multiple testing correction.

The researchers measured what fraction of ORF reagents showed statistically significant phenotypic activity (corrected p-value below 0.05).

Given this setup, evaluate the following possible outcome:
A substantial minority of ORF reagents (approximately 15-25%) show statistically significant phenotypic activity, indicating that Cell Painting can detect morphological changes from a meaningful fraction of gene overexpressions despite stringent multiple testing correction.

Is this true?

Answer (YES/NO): NO